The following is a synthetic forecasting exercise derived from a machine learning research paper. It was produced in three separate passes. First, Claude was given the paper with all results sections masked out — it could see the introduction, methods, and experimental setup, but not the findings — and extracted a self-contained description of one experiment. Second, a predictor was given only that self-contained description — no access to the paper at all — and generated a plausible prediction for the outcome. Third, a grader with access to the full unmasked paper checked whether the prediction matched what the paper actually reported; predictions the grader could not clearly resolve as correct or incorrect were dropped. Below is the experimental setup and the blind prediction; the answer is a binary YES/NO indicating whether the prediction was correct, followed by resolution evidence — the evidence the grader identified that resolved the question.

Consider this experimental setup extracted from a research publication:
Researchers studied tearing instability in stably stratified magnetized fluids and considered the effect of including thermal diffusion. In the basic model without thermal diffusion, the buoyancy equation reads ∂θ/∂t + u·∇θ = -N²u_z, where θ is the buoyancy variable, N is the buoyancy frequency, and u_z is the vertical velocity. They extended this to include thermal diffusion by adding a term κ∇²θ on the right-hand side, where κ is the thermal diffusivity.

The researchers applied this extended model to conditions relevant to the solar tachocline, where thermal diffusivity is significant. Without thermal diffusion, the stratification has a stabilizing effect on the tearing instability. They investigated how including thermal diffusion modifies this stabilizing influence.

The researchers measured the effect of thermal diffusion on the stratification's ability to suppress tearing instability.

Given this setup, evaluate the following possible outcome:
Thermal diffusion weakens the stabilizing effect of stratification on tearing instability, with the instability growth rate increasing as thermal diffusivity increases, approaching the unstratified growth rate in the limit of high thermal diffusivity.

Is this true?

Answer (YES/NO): NO